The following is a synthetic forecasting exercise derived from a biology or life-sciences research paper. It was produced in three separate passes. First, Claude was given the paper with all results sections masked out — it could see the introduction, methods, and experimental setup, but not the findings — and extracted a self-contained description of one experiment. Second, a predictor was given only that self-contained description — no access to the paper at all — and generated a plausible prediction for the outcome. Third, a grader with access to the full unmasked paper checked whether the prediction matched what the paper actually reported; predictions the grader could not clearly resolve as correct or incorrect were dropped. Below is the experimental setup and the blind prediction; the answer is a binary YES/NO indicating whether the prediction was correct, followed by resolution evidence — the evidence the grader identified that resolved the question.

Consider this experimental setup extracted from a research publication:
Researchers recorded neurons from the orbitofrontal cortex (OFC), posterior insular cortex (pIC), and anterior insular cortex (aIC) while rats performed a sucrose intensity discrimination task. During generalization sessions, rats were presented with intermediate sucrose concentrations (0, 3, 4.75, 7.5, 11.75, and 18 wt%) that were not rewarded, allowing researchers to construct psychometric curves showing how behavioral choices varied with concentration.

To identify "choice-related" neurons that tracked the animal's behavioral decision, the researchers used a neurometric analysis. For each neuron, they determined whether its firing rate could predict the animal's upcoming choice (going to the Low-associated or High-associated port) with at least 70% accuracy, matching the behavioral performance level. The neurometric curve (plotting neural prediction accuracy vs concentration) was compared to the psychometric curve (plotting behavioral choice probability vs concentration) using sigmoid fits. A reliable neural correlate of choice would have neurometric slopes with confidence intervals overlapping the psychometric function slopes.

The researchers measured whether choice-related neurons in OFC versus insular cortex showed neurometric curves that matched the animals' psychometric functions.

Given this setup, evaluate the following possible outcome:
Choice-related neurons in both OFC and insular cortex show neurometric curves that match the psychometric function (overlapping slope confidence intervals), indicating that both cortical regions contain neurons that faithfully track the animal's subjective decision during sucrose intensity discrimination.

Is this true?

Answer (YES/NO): NO